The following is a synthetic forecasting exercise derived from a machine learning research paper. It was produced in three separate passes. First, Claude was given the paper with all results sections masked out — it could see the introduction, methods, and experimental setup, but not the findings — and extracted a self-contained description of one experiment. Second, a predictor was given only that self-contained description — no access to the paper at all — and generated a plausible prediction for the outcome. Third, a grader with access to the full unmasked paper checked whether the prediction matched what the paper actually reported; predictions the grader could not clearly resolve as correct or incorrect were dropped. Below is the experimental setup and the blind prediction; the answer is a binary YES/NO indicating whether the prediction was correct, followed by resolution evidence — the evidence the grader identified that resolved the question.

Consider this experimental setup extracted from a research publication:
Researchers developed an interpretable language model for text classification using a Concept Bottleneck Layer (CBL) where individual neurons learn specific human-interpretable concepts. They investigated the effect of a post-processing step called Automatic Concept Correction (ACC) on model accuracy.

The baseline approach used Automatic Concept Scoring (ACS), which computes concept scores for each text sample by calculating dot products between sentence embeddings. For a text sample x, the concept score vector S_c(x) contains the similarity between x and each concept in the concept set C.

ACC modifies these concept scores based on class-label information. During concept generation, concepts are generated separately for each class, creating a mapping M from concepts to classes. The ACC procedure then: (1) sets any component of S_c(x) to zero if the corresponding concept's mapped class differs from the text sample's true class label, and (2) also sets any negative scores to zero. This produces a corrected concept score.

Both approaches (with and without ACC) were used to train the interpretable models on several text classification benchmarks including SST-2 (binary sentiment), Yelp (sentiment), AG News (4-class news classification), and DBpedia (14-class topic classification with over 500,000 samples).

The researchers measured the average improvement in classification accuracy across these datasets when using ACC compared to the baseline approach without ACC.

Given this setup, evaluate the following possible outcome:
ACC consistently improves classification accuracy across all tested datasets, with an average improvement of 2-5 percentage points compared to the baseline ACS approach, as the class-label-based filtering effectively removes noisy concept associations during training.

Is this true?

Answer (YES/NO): YES